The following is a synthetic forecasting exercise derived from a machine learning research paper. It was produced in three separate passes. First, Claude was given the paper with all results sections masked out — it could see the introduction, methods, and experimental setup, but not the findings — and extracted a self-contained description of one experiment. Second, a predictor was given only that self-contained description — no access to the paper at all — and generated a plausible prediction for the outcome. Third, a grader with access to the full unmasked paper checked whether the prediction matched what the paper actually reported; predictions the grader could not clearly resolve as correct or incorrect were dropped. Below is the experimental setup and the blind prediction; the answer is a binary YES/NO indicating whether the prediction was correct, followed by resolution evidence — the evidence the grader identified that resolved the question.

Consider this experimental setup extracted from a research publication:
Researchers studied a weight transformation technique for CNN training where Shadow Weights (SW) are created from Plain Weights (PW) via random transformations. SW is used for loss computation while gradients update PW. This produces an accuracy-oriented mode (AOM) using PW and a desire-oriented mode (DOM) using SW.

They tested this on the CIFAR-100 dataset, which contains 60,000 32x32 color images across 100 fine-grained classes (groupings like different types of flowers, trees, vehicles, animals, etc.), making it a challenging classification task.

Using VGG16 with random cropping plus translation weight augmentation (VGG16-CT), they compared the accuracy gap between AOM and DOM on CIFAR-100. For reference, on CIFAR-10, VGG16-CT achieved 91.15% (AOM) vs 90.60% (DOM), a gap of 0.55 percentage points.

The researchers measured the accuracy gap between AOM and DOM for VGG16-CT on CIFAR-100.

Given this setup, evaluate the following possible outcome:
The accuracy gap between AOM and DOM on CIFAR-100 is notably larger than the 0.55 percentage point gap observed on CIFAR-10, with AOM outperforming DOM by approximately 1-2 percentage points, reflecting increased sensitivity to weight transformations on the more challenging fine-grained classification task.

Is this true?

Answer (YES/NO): YES